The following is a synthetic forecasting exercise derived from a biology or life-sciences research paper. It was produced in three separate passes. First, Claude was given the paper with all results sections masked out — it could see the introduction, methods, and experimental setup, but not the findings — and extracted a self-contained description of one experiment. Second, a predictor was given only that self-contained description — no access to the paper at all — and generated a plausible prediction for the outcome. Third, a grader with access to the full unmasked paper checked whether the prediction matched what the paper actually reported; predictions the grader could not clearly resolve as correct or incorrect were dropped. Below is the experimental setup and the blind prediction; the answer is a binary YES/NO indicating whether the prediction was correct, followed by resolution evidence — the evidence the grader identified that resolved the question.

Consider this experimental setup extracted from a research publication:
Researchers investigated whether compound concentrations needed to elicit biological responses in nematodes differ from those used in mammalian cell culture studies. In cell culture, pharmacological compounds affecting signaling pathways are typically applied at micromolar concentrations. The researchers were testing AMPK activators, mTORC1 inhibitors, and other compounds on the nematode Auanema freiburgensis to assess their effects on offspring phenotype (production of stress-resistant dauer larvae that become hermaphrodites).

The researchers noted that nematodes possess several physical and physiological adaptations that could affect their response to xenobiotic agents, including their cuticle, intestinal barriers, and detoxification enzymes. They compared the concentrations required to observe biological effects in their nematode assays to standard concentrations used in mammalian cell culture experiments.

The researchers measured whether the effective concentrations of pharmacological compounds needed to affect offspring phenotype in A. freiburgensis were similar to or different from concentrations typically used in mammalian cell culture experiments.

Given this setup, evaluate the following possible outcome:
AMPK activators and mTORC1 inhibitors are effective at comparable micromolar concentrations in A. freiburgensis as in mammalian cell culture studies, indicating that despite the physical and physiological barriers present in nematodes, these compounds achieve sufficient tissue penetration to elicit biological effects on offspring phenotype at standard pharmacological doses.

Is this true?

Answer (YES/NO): NO